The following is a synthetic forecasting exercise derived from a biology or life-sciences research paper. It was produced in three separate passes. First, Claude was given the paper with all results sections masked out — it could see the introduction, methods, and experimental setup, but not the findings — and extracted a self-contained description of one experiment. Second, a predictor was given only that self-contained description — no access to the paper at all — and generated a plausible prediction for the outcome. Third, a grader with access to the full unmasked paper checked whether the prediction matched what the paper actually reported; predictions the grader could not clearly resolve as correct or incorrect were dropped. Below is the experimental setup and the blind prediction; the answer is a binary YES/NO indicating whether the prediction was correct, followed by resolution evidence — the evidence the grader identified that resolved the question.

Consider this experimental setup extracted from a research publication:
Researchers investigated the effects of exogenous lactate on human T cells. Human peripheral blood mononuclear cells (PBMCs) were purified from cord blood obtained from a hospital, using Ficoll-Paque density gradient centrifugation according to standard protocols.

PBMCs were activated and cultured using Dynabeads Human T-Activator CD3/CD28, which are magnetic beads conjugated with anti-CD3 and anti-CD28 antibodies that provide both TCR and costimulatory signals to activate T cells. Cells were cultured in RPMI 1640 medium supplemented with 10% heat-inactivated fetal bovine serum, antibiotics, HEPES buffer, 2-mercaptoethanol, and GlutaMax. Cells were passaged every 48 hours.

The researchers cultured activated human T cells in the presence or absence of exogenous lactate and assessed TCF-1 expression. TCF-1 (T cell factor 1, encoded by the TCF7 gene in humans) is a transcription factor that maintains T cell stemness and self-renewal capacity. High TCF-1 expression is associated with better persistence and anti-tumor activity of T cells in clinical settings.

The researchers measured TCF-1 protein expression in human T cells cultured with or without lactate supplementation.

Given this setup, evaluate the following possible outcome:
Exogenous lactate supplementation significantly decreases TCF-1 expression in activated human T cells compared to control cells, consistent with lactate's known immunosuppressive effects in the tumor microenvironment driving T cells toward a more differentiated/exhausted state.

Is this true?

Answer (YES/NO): NO